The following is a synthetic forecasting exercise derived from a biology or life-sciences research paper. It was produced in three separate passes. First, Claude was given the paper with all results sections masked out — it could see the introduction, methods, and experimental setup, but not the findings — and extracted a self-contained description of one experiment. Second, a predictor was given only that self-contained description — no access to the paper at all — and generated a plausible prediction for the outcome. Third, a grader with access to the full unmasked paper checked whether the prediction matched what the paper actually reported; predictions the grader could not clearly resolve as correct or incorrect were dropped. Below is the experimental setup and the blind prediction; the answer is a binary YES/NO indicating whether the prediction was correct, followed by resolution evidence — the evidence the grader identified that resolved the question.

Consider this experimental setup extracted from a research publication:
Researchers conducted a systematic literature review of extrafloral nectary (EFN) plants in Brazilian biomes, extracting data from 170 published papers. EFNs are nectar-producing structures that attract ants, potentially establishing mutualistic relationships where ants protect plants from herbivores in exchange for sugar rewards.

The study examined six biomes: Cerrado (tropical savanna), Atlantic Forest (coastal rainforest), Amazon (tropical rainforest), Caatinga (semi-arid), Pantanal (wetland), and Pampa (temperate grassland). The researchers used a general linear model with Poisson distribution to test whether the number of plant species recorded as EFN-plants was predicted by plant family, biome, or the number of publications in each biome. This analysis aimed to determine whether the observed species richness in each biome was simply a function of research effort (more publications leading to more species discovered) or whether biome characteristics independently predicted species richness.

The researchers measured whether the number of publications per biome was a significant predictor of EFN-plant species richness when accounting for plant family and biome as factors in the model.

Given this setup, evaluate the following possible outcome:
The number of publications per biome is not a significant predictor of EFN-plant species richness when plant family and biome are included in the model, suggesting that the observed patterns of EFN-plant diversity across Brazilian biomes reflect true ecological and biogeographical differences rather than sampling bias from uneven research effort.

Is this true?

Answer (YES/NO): YES